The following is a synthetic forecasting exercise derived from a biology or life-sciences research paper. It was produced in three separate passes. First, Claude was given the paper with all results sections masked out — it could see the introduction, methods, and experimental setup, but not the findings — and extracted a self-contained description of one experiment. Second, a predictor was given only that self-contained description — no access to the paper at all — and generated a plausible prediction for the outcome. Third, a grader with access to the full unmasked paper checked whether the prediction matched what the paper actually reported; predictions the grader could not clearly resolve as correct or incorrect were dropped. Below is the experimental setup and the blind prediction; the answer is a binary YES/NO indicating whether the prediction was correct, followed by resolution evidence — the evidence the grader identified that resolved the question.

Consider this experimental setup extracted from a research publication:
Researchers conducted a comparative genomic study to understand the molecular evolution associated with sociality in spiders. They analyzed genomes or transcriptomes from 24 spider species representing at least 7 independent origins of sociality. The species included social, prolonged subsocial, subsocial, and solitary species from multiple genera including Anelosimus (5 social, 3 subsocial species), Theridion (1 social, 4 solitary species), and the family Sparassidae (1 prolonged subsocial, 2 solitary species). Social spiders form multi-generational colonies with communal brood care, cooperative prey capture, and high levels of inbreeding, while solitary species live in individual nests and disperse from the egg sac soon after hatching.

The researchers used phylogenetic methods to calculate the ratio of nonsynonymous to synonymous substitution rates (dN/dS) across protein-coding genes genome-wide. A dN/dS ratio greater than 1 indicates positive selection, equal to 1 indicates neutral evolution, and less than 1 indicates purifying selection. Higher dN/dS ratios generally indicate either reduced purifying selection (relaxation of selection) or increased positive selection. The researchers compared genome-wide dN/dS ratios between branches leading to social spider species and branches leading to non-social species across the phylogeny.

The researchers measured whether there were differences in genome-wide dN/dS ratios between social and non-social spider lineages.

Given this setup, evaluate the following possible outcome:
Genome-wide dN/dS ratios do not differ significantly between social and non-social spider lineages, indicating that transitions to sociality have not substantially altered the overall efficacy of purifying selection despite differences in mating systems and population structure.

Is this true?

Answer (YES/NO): NO